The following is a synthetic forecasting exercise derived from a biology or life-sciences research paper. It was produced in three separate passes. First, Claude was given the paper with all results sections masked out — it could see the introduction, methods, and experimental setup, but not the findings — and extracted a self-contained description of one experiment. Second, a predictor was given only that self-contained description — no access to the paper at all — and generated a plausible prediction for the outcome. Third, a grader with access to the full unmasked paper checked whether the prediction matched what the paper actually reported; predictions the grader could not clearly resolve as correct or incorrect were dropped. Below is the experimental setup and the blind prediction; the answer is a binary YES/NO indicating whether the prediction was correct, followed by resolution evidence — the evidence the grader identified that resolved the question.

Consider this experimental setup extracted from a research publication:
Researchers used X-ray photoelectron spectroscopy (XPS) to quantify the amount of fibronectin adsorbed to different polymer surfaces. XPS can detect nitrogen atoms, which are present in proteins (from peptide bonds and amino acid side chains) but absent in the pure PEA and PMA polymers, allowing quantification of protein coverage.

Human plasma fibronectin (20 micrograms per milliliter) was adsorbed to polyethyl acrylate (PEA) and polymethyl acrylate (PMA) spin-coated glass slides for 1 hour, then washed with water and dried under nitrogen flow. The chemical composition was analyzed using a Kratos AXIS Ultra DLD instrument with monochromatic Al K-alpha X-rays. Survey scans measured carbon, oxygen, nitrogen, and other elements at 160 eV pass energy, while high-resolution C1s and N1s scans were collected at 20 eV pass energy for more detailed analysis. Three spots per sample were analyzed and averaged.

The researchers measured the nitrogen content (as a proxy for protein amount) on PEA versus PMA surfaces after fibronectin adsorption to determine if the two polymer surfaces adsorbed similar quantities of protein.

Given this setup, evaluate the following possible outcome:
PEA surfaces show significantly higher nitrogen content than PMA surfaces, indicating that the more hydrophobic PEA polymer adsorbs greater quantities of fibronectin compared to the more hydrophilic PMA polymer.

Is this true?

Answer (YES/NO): NO